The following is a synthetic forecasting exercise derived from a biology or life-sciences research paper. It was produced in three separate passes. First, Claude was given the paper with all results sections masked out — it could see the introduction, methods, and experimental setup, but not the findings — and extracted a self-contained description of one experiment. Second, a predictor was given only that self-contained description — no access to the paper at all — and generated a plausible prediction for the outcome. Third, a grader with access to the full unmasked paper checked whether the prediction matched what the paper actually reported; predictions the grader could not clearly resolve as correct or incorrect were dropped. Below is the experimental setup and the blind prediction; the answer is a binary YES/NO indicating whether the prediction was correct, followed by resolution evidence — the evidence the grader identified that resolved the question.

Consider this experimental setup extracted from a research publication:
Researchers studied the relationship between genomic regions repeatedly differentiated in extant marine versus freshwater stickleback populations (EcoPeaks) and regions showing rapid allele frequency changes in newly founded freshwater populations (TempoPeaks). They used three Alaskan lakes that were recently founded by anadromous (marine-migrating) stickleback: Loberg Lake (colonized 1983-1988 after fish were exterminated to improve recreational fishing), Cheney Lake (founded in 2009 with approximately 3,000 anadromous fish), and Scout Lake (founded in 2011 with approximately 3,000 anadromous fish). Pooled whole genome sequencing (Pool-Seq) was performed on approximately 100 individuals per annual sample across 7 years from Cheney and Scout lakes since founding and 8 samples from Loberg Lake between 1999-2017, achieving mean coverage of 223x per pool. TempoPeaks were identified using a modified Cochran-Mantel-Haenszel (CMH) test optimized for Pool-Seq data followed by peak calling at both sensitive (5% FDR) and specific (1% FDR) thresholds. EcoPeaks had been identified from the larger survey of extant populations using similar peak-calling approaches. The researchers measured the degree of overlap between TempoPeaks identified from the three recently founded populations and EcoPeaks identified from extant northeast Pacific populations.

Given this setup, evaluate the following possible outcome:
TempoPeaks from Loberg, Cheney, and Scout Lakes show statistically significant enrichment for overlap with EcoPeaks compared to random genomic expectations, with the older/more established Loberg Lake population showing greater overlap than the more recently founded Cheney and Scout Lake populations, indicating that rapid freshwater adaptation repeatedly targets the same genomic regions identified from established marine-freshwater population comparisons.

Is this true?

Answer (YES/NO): NO